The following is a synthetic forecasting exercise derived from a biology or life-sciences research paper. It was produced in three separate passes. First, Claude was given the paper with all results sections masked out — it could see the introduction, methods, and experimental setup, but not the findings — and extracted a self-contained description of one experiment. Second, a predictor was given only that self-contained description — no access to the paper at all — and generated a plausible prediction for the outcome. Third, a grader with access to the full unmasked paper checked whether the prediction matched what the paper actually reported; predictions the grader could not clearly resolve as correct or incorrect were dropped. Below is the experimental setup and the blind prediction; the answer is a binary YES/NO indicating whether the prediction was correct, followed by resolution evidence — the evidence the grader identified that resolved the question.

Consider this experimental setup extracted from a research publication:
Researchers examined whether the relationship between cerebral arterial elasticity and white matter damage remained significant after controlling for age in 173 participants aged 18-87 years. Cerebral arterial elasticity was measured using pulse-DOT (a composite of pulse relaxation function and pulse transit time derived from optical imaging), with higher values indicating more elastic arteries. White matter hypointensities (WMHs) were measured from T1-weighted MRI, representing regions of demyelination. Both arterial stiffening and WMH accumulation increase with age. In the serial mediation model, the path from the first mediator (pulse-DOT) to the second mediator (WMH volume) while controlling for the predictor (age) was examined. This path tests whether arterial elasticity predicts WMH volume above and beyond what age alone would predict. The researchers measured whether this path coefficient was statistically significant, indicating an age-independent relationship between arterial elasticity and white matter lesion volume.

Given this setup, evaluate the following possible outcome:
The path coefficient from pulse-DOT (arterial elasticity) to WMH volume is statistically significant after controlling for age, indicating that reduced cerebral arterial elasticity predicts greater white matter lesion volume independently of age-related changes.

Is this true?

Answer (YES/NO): YES